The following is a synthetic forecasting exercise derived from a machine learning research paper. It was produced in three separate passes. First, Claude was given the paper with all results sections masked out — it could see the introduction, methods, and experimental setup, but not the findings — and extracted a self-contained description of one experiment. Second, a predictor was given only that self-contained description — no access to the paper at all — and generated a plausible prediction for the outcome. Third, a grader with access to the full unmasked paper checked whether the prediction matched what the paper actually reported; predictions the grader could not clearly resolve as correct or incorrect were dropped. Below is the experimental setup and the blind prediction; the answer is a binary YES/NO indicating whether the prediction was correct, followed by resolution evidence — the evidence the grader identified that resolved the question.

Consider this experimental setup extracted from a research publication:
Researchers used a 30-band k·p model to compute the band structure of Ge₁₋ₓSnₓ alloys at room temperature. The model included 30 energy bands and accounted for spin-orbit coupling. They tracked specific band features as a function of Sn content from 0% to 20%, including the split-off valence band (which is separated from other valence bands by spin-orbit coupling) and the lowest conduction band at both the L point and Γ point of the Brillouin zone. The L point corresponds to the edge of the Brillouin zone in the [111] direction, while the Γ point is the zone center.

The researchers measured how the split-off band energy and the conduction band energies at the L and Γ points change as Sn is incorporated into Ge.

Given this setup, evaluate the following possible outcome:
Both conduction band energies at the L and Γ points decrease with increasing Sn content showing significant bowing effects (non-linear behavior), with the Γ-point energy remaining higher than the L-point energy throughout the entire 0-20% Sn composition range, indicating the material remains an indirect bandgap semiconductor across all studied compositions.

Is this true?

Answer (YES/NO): NO